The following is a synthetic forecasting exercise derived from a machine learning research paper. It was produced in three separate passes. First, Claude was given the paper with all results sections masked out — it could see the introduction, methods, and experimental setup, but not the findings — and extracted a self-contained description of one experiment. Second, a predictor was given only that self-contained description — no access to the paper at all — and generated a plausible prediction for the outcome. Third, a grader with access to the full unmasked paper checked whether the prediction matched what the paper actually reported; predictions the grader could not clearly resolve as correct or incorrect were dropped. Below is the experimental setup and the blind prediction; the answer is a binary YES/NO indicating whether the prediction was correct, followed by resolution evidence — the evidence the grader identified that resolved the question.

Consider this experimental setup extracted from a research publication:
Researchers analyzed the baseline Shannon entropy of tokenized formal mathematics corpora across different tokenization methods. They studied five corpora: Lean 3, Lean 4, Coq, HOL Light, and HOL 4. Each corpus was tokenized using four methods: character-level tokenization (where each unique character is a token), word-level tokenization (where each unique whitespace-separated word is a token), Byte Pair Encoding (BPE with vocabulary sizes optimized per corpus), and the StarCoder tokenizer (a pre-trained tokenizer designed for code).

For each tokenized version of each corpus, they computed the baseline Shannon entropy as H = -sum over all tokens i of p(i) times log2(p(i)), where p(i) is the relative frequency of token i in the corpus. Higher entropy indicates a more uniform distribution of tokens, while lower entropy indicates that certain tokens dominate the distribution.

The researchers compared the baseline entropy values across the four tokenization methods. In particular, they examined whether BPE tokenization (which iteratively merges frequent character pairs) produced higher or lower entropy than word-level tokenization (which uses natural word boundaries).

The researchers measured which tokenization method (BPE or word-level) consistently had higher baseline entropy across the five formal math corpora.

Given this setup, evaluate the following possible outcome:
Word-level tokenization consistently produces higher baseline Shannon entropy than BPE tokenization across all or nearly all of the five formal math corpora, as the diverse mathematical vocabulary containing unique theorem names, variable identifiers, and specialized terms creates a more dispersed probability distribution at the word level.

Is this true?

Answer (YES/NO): NO